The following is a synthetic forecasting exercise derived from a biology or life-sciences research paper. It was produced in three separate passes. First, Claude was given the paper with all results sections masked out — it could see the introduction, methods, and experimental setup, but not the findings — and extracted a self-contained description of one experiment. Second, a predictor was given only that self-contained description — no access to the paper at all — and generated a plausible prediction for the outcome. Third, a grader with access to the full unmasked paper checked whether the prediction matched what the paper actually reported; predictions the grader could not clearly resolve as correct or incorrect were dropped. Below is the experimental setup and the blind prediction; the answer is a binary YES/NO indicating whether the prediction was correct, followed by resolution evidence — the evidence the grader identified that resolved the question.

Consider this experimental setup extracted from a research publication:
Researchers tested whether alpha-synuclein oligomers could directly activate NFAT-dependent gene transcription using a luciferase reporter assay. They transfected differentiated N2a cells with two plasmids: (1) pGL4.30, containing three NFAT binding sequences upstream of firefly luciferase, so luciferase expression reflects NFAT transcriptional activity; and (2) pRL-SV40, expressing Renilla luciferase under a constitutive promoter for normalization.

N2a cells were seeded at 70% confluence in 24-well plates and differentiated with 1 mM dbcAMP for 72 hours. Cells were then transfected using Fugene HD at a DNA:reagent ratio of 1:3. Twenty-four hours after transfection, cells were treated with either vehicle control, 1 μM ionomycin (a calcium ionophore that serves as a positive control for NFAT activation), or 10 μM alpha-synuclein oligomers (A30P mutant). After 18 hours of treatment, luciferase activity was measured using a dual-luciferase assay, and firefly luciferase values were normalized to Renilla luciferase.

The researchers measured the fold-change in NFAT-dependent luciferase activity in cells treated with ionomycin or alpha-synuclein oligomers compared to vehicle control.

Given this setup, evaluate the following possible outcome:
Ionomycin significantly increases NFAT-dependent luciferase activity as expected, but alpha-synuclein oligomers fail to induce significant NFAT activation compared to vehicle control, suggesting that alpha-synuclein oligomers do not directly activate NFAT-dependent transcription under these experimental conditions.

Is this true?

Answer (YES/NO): NO